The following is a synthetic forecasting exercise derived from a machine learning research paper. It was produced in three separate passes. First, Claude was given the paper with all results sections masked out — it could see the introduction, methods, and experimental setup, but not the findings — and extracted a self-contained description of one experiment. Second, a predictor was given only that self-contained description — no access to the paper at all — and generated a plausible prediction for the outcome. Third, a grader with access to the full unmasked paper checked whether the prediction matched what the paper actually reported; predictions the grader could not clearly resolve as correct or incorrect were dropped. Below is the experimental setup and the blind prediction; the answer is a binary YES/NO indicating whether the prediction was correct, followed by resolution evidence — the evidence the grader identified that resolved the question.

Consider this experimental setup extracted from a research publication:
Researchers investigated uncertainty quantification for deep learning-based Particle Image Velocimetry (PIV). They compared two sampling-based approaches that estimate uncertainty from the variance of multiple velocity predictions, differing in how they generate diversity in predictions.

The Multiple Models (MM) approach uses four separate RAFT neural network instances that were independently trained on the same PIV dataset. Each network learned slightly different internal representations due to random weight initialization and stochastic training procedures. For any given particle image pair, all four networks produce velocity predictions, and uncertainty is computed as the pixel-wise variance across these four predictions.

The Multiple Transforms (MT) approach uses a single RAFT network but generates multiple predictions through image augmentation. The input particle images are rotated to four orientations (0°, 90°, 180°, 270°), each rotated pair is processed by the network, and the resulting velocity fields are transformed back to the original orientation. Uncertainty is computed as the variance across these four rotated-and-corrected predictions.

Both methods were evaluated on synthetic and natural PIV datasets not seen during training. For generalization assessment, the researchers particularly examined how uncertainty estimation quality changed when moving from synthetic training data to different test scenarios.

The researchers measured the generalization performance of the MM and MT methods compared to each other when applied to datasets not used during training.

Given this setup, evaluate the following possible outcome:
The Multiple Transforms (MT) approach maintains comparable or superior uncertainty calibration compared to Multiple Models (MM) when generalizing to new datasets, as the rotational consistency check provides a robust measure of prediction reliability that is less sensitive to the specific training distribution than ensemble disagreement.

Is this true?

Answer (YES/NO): YES